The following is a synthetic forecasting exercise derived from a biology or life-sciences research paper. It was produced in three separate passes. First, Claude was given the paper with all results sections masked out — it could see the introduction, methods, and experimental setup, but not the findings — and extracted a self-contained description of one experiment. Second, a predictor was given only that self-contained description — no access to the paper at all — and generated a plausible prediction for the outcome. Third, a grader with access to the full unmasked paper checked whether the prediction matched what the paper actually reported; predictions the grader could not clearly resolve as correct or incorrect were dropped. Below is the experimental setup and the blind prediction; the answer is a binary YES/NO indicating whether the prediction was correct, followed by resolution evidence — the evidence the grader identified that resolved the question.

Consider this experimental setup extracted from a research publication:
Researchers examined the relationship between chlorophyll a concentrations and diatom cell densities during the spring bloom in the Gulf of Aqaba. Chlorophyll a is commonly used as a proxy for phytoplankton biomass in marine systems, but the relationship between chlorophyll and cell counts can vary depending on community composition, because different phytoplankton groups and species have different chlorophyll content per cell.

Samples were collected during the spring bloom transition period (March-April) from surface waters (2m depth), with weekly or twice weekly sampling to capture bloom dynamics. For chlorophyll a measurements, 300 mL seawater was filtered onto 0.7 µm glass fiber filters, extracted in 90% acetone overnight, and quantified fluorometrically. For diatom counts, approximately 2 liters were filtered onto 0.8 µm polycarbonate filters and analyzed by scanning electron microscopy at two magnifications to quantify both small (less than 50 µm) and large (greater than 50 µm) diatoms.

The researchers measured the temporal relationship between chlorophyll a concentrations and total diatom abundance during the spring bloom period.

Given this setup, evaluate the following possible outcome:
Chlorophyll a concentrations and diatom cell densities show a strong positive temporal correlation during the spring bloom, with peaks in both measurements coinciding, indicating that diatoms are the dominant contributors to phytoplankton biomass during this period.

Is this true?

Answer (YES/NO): NO